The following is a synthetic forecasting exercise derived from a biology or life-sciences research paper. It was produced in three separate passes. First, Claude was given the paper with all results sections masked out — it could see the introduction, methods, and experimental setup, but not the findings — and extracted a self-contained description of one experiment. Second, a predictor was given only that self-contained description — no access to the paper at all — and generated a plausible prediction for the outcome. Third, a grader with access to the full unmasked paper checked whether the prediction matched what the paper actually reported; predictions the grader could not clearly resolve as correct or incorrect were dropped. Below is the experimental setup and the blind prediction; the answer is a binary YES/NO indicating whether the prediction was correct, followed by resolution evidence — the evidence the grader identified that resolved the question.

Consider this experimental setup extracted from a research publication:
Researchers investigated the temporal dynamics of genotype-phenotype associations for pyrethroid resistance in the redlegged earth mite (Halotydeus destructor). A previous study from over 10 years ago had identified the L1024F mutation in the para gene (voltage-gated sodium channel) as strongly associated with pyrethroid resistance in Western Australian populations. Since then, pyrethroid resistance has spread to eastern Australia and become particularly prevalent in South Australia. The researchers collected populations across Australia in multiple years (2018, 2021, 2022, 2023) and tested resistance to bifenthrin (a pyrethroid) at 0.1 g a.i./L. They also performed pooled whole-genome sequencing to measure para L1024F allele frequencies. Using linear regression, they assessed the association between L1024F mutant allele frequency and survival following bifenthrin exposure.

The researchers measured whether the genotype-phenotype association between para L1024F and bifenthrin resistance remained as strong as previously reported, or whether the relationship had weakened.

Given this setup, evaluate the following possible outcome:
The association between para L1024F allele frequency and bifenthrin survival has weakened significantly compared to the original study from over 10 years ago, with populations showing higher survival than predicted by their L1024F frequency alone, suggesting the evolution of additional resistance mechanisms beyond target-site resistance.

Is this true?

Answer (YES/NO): YES